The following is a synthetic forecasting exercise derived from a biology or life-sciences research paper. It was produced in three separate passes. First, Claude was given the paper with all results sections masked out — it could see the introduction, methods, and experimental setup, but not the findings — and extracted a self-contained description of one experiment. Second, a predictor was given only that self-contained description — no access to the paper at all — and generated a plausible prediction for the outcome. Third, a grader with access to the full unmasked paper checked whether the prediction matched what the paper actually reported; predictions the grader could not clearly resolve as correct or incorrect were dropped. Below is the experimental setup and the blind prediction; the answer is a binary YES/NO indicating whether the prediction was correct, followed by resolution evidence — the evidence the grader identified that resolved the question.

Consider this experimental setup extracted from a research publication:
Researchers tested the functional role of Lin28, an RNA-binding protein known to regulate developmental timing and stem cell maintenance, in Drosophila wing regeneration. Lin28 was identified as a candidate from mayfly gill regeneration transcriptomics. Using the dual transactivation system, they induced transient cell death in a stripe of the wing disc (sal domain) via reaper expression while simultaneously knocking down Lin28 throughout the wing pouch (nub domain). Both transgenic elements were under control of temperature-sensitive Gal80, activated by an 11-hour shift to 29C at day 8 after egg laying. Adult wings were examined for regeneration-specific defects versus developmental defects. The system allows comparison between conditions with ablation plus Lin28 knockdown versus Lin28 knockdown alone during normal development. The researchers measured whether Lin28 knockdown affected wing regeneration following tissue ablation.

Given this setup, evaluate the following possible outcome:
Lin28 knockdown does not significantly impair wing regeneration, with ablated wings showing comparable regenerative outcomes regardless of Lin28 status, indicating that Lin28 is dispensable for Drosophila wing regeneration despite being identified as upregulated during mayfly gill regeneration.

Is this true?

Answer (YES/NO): NO